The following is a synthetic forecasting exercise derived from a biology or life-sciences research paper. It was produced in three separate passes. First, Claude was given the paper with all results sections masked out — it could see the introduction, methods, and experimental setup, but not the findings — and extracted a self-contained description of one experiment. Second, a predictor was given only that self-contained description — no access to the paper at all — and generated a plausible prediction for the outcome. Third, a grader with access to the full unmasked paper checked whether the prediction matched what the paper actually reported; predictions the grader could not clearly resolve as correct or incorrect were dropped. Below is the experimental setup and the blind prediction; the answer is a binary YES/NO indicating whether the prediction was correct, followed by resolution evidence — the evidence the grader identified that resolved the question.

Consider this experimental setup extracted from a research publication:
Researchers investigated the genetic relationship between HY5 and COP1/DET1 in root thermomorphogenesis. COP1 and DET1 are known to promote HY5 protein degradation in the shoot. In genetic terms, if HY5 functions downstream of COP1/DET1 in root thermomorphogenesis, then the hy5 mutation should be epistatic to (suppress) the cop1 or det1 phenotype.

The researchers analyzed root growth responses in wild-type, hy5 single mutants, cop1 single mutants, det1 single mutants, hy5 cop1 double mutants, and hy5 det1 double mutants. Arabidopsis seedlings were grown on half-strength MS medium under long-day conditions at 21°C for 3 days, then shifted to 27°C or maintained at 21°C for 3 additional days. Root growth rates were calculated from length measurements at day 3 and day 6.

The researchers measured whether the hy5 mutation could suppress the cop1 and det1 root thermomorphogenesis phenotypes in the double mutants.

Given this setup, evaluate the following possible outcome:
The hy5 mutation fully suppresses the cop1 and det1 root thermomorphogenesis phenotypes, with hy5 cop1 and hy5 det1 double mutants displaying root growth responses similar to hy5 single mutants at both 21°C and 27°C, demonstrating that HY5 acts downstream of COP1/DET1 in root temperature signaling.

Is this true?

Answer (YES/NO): NO